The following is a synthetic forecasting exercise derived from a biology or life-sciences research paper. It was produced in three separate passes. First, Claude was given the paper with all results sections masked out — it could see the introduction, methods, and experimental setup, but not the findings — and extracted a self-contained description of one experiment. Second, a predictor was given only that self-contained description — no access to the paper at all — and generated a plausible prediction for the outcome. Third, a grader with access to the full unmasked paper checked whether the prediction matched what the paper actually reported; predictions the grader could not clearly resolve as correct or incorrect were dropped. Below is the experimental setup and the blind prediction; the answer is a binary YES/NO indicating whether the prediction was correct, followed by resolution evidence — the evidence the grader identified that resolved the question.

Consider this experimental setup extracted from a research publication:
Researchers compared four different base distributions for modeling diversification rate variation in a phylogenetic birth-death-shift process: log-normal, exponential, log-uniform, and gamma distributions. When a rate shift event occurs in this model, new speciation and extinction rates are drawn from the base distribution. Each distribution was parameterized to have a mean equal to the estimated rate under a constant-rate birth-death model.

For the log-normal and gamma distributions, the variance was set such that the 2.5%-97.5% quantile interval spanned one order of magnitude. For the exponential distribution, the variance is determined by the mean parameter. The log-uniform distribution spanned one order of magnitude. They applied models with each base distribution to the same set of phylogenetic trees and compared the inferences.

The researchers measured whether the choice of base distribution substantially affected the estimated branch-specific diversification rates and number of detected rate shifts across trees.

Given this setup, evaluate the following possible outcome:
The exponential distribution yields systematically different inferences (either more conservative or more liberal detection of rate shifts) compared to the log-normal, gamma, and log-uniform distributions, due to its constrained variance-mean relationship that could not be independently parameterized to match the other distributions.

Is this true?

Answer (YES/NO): NO